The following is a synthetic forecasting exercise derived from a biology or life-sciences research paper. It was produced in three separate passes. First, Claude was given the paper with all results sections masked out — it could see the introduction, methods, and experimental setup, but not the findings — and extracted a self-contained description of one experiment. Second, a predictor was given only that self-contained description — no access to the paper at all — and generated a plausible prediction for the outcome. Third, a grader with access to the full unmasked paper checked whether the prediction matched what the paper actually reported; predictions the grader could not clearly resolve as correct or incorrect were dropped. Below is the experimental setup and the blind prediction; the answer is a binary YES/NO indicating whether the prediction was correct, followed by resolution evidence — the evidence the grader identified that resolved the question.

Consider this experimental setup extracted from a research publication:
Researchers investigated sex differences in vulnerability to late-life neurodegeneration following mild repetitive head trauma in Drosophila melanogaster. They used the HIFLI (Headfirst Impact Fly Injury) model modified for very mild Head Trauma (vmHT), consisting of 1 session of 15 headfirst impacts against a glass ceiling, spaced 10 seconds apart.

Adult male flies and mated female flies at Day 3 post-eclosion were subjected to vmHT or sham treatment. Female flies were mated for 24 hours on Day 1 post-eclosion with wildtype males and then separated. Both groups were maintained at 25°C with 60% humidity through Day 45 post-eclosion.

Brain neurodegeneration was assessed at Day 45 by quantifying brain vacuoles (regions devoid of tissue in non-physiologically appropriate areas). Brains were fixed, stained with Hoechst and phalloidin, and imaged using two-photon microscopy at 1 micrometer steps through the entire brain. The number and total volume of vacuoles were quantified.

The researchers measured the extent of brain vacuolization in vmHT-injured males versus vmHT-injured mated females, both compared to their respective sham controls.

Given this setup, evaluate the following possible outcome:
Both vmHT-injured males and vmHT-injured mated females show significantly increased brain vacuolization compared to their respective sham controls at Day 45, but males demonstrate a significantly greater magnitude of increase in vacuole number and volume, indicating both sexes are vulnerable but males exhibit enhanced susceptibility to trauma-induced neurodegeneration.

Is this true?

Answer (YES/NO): NO